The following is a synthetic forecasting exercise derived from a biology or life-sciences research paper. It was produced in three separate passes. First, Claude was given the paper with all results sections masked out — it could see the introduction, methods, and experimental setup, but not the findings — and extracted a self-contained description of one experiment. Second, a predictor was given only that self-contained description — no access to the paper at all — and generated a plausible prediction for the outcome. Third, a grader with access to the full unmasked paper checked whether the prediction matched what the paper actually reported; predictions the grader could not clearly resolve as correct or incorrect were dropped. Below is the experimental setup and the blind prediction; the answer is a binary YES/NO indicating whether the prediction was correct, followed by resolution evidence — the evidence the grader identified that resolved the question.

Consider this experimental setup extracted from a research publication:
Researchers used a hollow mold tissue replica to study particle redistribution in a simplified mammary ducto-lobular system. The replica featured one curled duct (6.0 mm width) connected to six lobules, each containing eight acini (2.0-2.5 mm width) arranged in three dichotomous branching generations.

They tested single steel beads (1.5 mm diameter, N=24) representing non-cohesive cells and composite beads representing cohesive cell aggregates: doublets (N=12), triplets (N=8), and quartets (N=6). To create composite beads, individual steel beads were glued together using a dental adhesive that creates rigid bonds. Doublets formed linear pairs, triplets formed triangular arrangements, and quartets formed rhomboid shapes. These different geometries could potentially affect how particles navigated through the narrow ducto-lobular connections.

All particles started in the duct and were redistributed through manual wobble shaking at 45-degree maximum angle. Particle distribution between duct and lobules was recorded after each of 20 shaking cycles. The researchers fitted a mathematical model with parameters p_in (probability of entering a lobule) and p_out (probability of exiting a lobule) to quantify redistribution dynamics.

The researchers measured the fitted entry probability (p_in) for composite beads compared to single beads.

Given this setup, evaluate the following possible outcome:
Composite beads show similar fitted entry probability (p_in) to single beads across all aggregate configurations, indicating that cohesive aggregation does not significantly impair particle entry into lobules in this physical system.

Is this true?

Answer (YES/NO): NO